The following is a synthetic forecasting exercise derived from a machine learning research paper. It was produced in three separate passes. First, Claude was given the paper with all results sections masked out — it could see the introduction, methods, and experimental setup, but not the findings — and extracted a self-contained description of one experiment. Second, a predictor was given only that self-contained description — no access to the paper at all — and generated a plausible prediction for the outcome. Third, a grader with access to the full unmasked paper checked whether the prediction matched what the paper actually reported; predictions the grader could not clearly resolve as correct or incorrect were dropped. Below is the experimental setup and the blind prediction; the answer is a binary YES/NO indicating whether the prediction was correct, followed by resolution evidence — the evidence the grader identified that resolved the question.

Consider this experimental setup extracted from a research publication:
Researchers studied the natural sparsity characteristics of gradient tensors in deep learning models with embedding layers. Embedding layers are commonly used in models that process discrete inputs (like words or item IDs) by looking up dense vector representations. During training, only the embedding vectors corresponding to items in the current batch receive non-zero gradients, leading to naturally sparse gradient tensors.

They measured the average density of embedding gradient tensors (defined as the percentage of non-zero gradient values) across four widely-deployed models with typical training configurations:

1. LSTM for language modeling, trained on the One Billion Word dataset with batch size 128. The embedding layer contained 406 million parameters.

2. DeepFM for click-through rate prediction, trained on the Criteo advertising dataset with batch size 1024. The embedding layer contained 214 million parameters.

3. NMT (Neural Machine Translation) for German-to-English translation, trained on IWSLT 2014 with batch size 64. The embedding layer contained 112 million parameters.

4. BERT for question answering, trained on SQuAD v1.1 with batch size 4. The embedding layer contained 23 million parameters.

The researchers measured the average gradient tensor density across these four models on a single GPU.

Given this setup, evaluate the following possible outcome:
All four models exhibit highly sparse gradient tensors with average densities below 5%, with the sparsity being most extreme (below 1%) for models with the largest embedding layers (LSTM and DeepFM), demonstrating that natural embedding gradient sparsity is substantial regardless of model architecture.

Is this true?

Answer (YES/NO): NO